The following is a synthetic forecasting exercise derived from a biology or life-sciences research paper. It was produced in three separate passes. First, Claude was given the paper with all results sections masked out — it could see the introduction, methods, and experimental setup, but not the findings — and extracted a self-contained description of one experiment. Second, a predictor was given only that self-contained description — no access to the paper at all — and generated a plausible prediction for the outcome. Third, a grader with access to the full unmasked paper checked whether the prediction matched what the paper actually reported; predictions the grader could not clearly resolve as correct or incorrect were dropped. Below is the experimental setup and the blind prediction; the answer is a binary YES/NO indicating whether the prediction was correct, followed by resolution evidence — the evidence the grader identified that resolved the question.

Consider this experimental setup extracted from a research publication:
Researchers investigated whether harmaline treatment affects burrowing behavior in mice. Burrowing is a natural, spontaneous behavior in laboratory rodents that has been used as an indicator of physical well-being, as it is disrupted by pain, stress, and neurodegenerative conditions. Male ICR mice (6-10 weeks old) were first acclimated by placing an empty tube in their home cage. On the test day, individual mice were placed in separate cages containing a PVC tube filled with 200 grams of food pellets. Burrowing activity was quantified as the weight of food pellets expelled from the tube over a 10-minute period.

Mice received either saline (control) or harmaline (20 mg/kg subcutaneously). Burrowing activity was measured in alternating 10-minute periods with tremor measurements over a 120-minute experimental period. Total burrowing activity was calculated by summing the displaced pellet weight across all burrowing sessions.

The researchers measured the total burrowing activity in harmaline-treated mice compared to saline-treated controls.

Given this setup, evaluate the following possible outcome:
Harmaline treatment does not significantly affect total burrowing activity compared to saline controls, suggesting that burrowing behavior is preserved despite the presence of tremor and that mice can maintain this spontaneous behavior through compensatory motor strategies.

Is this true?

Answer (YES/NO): NO